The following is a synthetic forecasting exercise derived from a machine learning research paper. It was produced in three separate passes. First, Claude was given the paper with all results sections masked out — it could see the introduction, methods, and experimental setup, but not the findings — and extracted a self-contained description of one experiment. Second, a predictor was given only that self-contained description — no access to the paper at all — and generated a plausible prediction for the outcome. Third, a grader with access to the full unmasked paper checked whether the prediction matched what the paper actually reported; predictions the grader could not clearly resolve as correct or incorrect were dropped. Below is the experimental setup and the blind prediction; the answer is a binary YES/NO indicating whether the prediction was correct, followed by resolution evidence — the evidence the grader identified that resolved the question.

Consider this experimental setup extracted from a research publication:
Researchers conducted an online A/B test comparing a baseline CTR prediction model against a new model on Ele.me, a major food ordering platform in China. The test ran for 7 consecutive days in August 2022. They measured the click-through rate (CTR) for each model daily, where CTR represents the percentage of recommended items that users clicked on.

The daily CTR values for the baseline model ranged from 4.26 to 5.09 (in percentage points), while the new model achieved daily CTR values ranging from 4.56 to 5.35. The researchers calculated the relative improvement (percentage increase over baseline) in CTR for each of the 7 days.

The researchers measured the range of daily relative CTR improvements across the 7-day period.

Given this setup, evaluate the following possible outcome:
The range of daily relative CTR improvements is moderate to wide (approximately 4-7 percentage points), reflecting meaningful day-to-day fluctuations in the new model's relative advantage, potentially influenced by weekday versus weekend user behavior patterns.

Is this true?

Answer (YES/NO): NO